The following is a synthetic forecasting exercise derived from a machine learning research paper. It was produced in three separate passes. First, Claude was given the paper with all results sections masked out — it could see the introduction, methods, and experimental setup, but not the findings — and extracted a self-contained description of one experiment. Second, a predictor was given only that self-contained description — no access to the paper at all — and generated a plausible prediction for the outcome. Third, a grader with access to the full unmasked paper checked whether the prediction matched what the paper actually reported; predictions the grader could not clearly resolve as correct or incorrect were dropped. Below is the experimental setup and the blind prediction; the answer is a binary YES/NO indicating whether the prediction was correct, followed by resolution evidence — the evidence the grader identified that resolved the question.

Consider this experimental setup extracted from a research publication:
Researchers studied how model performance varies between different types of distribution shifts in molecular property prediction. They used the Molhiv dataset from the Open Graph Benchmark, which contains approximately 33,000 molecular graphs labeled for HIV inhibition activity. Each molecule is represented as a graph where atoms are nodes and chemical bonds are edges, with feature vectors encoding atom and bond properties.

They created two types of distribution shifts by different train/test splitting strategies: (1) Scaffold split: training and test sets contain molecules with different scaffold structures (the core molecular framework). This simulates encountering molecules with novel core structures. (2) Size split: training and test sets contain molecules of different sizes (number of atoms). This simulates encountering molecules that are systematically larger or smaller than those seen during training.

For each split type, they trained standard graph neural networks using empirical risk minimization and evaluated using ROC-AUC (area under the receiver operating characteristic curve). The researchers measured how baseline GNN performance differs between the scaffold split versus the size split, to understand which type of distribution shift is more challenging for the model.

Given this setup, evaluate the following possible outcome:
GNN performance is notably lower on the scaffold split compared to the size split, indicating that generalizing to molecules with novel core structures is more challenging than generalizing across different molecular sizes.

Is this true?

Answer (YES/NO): NO